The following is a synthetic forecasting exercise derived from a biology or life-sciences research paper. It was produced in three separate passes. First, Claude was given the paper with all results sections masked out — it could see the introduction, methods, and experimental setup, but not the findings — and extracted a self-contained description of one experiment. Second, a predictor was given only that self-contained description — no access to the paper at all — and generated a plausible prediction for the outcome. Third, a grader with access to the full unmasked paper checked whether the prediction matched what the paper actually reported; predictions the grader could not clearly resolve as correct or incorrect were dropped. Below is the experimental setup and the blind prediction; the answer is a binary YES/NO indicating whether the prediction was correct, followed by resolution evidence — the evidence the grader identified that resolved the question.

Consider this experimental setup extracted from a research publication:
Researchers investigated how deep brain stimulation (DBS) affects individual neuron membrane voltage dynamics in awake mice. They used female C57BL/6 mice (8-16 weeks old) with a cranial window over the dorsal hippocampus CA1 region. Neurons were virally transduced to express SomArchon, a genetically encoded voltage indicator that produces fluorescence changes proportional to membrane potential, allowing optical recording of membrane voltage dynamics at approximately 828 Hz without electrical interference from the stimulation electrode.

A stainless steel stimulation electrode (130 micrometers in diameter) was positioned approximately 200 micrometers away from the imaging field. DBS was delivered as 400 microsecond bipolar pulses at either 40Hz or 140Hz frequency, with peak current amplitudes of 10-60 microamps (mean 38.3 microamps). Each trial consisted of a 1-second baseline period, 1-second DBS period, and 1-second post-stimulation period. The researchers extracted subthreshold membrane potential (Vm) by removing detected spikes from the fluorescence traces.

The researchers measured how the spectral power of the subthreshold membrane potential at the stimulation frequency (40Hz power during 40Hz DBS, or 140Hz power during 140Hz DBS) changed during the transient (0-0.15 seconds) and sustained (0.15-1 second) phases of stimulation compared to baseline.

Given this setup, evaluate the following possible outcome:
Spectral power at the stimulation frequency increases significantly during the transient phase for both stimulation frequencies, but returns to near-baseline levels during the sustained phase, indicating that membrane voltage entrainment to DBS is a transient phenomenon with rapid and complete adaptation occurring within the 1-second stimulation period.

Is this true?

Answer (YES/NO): NO